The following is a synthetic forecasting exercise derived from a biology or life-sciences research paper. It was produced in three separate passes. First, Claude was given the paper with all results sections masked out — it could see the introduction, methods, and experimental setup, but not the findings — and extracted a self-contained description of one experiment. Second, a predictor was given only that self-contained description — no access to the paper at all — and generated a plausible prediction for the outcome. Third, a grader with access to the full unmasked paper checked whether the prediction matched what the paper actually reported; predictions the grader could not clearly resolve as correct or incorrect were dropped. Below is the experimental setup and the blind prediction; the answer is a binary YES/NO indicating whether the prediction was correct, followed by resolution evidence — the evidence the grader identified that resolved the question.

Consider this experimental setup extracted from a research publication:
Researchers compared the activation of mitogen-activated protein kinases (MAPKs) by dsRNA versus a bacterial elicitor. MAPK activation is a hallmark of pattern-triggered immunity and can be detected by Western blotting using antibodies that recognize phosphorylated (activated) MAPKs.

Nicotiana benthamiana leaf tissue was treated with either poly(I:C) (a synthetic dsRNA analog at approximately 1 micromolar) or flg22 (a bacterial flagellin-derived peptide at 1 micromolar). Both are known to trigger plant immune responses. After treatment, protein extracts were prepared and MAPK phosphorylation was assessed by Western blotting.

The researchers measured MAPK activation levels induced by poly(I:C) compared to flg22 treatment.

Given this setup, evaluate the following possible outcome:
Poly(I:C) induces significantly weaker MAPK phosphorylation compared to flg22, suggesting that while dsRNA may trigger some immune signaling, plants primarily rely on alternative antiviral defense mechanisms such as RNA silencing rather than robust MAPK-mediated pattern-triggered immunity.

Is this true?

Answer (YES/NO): NO